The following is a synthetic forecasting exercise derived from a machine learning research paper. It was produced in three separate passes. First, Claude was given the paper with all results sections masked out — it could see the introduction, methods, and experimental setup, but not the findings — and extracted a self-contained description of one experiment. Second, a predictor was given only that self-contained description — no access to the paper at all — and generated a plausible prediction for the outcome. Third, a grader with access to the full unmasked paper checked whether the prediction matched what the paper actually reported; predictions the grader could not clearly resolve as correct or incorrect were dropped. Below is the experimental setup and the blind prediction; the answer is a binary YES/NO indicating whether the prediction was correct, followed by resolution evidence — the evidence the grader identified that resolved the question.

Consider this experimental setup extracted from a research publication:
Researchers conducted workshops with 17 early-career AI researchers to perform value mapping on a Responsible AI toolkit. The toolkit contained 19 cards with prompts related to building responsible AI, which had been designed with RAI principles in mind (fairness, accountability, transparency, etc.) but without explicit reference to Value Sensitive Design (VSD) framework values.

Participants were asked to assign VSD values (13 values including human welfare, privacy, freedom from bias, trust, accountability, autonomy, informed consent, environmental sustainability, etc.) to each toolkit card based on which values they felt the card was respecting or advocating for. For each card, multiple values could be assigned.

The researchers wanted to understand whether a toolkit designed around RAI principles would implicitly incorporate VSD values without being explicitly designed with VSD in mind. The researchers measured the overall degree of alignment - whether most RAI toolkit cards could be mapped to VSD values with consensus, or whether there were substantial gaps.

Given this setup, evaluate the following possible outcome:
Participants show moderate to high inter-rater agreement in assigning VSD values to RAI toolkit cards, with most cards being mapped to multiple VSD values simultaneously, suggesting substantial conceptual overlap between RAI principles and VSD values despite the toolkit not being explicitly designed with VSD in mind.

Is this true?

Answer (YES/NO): NO